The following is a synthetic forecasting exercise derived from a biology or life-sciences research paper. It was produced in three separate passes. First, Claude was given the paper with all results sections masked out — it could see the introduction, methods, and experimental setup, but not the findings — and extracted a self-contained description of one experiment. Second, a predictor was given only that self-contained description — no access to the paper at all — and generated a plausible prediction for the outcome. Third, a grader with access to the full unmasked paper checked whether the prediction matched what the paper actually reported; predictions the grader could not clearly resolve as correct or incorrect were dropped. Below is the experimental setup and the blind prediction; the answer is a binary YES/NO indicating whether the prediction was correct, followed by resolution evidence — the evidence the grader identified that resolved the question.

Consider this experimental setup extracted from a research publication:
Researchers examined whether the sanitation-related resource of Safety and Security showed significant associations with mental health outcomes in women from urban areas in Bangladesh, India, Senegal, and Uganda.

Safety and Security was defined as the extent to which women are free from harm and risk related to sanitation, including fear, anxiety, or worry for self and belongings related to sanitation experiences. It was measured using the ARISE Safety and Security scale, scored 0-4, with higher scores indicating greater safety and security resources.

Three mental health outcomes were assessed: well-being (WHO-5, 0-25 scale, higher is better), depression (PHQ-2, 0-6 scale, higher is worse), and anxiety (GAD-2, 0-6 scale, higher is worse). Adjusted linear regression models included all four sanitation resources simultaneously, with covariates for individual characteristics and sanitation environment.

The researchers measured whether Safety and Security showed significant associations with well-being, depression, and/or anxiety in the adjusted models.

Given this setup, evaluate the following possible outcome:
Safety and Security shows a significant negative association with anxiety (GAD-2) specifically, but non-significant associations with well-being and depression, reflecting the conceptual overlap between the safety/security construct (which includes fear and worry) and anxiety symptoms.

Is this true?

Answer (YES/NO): YES